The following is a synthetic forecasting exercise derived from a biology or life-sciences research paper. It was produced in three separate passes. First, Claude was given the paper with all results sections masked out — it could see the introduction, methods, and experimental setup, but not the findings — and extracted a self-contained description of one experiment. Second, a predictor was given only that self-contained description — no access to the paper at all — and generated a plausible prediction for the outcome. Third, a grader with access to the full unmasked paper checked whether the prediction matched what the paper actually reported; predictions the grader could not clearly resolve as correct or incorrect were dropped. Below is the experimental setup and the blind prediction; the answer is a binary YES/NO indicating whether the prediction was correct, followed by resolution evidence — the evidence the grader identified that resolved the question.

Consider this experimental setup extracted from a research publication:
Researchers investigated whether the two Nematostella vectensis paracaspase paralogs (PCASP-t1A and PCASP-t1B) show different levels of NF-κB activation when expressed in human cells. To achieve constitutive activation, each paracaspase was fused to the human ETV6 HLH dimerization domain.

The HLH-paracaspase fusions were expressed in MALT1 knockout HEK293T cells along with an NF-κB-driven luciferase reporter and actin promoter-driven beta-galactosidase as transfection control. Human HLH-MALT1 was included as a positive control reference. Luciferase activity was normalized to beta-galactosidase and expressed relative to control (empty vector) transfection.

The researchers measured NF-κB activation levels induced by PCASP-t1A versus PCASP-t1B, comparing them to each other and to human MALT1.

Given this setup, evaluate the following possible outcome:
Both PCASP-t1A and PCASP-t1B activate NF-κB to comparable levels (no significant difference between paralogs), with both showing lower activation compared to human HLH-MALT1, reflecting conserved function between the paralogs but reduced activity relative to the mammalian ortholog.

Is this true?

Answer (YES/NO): NO